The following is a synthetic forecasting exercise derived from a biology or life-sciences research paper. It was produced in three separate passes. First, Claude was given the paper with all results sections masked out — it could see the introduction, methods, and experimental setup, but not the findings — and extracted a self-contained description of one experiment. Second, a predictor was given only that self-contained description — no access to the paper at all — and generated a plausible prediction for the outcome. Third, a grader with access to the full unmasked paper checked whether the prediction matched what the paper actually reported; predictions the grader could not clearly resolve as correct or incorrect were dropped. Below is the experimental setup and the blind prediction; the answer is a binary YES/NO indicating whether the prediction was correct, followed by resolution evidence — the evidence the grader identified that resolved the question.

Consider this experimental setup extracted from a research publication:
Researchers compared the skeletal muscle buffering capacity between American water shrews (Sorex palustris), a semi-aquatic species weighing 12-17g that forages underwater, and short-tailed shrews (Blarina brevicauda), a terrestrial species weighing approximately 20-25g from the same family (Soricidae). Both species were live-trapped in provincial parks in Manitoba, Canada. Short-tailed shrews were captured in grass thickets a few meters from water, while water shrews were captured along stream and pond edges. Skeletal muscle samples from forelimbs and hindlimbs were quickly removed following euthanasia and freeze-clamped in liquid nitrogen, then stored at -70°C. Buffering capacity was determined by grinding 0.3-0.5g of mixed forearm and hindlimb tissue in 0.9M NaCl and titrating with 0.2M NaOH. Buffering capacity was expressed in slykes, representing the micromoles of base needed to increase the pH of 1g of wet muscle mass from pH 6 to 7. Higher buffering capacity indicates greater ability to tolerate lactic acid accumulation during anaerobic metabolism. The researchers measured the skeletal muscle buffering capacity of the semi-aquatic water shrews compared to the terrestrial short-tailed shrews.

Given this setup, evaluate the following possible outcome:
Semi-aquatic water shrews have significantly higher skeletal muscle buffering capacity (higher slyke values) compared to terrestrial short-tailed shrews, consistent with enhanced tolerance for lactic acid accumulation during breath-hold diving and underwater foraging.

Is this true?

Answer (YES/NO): YES